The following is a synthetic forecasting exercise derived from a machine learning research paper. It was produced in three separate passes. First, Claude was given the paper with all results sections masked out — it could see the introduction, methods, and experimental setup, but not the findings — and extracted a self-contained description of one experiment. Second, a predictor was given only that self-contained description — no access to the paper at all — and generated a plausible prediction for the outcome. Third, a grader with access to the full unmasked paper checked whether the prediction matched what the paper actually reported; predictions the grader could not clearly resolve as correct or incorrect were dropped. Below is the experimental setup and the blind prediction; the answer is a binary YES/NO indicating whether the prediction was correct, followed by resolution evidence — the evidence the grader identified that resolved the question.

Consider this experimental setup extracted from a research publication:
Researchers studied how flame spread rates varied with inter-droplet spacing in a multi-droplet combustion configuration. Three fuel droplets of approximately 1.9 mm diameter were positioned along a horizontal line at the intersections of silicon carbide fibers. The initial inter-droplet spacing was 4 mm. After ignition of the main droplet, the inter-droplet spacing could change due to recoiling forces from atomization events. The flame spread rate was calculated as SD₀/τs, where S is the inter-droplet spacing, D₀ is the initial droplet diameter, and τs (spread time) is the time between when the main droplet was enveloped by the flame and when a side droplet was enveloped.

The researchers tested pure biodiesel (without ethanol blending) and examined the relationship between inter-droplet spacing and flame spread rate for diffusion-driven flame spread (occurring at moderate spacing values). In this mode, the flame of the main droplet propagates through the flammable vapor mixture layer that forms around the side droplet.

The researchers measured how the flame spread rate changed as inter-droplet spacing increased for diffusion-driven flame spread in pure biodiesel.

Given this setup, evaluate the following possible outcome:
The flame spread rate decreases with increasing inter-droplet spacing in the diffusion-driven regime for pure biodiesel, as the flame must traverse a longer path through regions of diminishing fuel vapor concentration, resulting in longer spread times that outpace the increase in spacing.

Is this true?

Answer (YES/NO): NO